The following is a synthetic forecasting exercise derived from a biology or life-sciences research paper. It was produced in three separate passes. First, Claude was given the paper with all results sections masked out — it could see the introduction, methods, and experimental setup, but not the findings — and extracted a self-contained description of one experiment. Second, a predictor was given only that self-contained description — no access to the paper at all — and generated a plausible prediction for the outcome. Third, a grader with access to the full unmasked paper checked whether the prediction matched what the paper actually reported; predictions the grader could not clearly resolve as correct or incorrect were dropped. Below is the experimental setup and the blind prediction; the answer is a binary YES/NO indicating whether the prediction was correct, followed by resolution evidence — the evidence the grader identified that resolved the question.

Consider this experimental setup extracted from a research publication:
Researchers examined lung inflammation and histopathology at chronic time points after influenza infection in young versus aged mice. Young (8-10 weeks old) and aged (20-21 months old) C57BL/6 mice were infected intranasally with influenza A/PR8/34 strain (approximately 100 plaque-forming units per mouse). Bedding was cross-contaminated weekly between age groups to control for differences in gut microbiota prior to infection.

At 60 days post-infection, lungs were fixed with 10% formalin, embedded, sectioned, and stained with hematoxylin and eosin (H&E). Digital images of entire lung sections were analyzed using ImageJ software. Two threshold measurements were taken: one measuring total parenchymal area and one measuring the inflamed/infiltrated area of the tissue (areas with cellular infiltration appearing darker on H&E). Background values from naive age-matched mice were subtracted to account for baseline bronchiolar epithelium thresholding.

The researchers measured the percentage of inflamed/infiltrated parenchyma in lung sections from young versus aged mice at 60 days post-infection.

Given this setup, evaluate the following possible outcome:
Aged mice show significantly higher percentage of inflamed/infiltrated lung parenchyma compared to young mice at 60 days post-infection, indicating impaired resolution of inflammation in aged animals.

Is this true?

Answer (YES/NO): YES